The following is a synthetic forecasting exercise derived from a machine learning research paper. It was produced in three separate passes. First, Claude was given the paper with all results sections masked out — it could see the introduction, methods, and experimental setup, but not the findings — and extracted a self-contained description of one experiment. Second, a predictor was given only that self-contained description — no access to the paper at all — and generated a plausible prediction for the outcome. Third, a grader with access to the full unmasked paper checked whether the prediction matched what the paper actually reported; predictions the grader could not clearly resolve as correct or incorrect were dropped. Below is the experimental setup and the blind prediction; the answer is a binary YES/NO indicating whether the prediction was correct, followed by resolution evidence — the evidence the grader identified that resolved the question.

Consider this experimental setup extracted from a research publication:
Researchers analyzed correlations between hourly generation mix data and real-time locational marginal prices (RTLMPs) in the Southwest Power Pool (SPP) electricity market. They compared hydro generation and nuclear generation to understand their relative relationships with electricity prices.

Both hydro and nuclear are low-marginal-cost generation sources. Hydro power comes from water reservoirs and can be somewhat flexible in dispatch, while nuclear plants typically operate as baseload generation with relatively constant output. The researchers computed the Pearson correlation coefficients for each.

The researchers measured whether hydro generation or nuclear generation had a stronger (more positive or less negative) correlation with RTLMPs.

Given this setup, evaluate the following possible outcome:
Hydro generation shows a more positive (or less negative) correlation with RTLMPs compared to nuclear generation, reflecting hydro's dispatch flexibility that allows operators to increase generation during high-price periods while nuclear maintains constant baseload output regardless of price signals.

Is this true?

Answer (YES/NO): YES